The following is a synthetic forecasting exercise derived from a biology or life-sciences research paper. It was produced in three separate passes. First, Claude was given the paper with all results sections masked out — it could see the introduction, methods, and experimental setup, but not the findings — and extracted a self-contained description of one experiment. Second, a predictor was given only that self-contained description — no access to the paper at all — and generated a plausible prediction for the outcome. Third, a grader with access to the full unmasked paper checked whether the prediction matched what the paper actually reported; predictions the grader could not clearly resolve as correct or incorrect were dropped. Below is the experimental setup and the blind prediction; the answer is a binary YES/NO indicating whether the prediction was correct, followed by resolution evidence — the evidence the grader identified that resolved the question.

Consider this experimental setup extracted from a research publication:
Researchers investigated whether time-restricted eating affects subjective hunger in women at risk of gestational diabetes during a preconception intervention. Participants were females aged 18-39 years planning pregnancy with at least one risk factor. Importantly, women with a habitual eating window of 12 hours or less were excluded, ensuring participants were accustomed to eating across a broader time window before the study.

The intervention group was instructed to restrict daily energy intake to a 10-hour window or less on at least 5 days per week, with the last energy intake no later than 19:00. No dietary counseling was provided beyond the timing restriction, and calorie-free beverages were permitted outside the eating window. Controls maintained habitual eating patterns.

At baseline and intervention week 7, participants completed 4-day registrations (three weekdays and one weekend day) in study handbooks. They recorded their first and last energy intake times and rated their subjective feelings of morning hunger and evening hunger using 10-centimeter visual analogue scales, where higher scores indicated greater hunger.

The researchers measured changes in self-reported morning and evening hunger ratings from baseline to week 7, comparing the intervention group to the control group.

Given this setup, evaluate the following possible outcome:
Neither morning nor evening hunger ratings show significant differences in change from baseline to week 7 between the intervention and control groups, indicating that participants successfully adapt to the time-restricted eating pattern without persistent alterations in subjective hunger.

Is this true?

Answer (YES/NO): NO